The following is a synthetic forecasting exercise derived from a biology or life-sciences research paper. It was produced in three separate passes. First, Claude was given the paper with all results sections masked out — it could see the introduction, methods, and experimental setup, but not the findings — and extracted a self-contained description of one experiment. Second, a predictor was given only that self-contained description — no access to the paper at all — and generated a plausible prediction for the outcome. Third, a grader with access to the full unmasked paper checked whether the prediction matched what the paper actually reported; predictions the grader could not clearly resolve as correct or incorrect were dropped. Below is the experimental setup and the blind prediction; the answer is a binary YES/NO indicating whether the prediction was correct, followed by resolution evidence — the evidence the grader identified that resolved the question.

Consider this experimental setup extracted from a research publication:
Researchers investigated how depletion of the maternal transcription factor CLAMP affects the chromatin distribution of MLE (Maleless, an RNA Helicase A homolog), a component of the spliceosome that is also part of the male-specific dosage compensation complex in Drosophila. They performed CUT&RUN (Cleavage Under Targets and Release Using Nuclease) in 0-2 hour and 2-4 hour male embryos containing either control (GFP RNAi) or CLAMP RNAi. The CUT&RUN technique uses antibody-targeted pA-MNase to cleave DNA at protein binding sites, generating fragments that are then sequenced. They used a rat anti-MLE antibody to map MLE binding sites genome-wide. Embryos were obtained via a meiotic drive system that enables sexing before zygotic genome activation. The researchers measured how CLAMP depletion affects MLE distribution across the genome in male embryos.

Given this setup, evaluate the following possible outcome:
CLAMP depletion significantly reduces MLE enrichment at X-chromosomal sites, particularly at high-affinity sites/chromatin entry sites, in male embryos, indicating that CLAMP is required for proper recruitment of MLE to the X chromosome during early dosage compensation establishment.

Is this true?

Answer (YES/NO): NO